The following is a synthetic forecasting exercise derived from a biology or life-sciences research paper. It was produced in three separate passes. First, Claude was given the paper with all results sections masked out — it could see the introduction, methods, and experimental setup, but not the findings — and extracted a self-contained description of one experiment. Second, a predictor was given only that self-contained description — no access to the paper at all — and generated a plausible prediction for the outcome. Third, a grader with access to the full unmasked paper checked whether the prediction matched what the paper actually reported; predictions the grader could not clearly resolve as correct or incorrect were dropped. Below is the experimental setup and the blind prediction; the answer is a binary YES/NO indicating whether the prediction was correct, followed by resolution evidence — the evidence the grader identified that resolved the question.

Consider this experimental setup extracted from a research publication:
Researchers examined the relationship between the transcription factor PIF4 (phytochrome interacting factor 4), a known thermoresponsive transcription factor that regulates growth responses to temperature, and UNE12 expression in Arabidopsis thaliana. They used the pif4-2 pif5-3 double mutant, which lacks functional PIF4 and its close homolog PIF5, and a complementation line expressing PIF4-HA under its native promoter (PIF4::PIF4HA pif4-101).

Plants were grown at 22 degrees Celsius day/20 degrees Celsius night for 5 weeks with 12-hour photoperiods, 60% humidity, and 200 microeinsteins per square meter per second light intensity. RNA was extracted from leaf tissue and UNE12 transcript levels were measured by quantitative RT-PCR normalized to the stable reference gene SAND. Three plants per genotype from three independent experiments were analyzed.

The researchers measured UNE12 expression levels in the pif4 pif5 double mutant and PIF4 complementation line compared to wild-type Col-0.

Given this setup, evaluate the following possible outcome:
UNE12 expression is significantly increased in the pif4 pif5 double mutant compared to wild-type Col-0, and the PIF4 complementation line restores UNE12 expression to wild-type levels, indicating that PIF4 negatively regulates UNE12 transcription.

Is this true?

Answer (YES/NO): NO